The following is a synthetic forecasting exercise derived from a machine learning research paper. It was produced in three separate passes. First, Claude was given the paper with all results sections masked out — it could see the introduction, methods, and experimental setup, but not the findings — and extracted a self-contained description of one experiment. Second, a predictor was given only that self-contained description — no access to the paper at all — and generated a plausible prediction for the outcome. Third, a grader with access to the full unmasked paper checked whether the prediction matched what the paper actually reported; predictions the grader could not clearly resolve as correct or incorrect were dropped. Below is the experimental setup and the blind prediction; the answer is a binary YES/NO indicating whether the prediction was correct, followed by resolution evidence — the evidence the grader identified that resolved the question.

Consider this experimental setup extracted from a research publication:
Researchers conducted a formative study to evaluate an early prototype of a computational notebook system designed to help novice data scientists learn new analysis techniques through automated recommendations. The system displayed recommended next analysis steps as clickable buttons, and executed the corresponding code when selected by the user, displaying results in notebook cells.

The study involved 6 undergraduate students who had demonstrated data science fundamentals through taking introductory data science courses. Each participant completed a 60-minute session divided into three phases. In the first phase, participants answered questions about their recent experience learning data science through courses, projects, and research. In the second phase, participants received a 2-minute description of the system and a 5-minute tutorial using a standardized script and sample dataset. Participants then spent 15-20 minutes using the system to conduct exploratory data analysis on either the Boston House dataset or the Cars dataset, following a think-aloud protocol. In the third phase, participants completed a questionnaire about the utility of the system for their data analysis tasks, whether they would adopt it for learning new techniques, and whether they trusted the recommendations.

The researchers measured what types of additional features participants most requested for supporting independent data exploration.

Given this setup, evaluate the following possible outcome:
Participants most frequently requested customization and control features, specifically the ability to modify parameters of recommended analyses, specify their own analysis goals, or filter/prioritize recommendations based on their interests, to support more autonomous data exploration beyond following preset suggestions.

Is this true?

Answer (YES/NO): NO